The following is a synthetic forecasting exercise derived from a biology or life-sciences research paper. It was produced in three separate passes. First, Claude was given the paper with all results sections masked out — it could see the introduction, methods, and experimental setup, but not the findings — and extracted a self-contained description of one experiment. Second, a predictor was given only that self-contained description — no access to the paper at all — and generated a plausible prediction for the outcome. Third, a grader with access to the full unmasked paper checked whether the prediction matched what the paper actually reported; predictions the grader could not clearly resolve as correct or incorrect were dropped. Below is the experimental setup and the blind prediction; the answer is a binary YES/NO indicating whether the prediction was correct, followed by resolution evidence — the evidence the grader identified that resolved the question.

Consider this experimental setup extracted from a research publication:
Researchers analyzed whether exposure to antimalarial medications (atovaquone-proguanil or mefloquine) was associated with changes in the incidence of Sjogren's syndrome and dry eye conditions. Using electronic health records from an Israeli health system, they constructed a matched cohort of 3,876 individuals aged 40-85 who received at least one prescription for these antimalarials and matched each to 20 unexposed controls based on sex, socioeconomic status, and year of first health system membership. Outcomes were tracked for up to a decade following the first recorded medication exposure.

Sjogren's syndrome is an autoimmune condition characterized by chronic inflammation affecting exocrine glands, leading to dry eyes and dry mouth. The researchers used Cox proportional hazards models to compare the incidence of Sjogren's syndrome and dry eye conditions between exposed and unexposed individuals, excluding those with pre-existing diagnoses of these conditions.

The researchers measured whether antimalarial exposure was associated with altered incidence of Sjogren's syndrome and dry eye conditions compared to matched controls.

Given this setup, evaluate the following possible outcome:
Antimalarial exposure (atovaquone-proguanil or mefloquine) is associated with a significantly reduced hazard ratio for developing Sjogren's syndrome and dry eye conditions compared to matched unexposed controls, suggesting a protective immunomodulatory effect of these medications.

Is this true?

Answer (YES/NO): NO